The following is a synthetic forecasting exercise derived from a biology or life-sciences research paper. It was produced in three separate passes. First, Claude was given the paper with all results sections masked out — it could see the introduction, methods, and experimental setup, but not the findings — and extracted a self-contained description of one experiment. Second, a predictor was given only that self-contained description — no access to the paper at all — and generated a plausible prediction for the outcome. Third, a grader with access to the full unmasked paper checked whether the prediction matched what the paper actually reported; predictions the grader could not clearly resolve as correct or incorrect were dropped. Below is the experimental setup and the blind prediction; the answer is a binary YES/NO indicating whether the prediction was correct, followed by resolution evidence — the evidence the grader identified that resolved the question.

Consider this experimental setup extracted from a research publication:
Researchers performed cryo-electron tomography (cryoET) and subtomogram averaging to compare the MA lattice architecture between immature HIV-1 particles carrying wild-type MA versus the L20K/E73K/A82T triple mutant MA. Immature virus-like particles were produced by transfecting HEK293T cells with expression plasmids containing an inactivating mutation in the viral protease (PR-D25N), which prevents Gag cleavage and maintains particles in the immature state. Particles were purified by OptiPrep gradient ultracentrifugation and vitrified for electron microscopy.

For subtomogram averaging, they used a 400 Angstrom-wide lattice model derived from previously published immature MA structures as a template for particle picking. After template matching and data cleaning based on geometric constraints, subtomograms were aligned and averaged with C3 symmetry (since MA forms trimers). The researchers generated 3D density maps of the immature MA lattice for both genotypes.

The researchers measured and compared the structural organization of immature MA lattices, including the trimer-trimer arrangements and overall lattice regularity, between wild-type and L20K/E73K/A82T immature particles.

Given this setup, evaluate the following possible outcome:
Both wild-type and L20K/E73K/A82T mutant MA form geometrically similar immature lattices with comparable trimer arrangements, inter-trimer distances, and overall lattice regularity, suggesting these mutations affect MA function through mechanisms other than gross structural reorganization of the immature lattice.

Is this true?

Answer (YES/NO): YES